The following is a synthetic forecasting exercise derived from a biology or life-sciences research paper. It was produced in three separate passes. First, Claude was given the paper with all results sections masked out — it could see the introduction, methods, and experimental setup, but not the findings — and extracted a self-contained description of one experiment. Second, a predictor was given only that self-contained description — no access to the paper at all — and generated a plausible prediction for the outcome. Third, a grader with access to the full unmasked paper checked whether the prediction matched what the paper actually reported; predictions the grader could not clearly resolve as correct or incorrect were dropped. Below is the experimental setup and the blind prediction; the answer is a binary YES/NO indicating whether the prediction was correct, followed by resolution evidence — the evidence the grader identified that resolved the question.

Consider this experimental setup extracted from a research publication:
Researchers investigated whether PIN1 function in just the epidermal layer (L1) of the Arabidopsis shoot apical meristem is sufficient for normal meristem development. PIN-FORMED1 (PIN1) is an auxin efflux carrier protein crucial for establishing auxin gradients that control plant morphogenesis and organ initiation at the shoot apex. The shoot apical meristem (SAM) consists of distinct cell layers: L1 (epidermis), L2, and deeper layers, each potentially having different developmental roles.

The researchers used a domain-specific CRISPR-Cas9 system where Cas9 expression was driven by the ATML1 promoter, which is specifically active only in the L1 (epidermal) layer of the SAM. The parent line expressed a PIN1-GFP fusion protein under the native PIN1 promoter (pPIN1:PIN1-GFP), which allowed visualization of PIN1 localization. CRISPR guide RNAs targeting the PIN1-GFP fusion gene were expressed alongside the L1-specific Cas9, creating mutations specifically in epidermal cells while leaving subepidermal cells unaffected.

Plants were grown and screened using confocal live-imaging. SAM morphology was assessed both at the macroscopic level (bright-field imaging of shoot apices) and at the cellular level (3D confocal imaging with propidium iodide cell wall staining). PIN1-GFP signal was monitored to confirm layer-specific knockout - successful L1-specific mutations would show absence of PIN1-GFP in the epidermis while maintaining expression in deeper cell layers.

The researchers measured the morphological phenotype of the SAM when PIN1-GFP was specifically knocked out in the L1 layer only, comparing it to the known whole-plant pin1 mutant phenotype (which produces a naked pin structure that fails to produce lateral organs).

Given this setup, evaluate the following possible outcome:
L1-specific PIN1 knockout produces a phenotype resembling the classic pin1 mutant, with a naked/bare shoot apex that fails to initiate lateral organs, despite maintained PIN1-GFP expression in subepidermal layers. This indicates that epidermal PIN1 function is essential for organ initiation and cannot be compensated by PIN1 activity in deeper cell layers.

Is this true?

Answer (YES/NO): YES